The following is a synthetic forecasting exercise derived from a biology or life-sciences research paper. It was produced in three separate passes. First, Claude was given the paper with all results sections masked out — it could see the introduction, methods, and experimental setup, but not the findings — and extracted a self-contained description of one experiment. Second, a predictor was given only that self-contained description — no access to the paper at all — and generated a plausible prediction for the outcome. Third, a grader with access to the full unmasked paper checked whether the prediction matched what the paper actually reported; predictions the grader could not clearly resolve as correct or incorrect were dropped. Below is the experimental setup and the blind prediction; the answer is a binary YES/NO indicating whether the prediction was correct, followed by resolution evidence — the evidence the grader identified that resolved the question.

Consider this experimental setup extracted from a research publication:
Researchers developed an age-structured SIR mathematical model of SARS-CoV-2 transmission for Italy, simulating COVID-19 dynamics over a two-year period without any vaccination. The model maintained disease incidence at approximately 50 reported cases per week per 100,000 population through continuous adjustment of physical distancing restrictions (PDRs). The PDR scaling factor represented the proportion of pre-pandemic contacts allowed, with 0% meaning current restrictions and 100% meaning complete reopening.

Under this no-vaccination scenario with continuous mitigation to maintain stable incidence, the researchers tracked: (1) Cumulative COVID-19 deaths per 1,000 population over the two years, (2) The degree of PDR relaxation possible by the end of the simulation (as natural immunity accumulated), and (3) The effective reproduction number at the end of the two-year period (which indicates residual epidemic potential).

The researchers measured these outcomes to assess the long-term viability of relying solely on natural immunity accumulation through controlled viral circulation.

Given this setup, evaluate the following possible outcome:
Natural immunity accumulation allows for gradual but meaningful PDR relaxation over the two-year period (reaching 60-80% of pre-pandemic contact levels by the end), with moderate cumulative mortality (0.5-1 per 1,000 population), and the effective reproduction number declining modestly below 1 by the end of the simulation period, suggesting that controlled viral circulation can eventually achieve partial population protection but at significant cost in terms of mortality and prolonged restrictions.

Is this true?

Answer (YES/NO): NO